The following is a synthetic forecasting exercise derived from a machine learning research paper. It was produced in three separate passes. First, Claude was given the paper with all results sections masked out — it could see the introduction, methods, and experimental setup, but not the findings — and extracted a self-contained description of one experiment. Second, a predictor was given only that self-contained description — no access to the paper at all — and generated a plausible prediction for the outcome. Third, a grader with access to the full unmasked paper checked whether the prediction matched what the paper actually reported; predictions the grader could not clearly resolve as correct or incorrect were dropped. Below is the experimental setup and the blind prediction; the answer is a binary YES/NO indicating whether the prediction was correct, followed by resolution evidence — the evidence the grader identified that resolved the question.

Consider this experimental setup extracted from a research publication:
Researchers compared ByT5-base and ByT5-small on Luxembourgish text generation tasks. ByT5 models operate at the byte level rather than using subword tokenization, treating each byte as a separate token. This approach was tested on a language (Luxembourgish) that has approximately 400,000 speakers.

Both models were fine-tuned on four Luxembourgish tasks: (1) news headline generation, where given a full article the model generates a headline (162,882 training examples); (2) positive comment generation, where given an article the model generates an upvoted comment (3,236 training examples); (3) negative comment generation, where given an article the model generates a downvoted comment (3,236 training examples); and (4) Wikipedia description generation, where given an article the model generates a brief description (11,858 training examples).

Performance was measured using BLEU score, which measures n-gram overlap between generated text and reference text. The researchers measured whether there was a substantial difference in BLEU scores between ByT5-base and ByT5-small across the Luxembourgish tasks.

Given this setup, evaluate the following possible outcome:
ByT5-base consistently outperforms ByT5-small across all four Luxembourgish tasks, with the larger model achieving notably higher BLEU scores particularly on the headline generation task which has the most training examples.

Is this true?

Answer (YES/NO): NO